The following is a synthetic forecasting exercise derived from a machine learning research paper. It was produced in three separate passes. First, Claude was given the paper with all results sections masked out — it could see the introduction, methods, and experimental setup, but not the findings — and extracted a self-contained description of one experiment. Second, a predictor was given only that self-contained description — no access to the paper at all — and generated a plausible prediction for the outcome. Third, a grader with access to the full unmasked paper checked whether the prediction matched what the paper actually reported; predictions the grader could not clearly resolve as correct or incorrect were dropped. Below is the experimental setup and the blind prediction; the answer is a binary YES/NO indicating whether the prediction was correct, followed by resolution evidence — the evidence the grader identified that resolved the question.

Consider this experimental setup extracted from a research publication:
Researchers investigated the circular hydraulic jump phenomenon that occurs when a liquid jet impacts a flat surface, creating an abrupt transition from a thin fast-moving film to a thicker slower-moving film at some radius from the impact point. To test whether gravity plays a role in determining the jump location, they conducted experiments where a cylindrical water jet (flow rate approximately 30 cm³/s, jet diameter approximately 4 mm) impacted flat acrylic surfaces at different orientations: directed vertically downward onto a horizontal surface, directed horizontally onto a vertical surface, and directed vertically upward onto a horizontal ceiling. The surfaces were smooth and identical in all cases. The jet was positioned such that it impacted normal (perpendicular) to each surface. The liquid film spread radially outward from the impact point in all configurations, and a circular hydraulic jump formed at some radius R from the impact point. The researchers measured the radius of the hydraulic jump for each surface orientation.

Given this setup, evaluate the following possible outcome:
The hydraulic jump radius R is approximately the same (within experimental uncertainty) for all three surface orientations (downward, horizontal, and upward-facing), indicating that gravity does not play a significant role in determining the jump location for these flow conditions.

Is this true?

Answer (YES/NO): YES